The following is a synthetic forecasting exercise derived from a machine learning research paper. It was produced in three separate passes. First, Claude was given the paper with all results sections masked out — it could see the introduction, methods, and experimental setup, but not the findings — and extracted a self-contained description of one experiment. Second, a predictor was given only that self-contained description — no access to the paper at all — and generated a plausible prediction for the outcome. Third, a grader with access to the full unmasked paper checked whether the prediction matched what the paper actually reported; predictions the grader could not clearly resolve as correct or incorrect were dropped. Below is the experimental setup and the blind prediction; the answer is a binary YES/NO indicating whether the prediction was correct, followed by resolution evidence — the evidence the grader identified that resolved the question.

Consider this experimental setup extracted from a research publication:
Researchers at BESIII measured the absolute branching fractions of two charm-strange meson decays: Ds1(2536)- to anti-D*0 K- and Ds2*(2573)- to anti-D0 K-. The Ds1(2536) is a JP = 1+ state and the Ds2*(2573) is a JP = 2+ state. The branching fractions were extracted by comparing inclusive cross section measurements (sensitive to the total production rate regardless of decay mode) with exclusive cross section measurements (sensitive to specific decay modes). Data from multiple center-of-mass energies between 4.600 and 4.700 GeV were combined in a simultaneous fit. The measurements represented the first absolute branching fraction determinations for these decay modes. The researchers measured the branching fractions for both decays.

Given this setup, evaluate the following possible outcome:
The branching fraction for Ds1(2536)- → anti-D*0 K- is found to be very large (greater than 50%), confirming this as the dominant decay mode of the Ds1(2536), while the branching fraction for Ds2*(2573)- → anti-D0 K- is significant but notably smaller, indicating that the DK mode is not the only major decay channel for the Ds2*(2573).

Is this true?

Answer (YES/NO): NO